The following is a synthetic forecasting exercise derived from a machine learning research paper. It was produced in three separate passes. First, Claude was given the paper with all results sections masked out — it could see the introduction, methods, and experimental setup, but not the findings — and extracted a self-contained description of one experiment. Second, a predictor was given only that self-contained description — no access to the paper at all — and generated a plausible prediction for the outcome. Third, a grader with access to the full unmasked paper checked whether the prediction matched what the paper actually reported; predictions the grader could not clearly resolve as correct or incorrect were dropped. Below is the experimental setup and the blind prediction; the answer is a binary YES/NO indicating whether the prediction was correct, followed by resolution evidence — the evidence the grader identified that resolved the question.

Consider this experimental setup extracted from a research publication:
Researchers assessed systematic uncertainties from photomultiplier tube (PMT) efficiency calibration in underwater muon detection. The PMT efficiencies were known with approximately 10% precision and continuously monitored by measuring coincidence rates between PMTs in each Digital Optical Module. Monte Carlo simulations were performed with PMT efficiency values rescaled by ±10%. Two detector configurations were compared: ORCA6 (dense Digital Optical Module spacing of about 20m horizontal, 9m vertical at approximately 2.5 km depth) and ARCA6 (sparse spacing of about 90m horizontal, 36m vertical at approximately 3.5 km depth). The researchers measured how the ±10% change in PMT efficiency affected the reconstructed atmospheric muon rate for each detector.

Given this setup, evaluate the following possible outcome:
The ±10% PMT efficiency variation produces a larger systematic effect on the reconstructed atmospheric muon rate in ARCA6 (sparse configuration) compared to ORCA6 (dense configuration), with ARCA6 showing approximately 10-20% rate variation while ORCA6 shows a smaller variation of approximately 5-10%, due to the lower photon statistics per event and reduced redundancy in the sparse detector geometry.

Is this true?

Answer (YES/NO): NO